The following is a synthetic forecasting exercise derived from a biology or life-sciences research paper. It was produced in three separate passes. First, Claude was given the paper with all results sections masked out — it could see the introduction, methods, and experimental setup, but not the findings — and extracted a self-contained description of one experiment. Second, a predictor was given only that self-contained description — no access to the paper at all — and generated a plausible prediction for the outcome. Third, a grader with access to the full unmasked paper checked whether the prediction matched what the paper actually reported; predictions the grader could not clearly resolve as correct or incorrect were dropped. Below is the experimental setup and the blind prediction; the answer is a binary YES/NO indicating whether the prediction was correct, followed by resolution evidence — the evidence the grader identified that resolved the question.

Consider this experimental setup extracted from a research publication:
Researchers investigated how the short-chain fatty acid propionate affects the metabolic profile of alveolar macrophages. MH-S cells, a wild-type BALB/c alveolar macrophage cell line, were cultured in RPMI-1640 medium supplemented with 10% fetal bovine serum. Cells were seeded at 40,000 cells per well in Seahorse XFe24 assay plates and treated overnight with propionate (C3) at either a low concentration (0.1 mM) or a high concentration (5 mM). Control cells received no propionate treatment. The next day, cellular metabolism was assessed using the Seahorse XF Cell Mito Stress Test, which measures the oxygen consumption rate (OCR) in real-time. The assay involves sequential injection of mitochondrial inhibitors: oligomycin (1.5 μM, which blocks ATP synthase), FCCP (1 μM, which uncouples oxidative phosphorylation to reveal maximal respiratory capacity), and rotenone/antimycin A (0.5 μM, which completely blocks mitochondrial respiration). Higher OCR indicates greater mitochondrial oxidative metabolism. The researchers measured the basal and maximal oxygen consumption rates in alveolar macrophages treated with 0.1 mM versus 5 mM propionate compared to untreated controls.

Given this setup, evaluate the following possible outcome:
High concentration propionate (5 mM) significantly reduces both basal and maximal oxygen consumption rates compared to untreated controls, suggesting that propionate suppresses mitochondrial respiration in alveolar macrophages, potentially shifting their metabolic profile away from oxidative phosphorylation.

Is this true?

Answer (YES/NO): NO